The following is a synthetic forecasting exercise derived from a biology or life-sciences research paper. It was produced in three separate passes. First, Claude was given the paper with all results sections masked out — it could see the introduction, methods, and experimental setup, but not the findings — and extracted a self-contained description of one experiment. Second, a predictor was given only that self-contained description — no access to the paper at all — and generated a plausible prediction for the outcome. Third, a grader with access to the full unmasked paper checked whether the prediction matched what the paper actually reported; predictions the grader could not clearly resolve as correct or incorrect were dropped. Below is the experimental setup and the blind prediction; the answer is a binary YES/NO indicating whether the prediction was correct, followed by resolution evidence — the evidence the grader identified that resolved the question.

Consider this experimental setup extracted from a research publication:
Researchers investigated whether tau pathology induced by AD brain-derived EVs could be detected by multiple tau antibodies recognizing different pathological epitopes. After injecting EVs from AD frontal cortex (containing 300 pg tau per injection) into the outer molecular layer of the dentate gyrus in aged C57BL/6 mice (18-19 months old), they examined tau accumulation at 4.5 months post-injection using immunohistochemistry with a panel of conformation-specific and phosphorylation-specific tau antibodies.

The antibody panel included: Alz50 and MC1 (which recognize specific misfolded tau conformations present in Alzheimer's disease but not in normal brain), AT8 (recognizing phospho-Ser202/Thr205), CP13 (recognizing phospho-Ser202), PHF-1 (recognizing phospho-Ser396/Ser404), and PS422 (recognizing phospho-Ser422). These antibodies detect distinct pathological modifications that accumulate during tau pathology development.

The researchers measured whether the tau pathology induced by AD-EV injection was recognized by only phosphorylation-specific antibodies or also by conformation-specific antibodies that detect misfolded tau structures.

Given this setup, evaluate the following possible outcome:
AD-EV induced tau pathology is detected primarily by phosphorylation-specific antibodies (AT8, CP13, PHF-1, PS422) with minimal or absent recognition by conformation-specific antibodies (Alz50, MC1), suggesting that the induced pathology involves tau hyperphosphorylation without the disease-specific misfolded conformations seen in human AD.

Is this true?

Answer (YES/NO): NO